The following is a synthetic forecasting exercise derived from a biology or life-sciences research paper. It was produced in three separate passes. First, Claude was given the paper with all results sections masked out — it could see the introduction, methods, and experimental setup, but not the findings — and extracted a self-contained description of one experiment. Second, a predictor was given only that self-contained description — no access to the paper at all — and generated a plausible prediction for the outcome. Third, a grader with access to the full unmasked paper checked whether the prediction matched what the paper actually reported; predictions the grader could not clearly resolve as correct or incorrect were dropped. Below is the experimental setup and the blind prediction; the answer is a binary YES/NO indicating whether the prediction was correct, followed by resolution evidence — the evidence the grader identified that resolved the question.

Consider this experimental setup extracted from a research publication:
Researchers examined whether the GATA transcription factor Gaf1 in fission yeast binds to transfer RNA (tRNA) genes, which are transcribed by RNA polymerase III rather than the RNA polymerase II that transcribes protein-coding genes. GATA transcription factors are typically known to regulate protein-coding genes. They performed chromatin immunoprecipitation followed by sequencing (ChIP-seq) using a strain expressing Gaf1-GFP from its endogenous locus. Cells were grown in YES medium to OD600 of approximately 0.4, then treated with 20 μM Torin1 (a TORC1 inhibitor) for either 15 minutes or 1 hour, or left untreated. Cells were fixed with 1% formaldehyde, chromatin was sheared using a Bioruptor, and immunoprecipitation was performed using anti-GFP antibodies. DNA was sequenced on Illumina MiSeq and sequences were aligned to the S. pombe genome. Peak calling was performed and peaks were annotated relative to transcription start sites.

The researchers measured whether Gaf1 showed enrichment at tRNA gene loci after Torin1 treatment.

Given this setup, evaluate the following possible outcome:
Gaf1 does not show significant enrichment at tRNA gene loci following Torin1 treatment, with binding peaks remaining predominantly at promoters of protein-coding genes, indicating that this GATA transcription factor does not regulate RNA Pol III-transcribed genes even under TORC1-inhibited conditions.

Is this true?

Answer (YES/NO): NO